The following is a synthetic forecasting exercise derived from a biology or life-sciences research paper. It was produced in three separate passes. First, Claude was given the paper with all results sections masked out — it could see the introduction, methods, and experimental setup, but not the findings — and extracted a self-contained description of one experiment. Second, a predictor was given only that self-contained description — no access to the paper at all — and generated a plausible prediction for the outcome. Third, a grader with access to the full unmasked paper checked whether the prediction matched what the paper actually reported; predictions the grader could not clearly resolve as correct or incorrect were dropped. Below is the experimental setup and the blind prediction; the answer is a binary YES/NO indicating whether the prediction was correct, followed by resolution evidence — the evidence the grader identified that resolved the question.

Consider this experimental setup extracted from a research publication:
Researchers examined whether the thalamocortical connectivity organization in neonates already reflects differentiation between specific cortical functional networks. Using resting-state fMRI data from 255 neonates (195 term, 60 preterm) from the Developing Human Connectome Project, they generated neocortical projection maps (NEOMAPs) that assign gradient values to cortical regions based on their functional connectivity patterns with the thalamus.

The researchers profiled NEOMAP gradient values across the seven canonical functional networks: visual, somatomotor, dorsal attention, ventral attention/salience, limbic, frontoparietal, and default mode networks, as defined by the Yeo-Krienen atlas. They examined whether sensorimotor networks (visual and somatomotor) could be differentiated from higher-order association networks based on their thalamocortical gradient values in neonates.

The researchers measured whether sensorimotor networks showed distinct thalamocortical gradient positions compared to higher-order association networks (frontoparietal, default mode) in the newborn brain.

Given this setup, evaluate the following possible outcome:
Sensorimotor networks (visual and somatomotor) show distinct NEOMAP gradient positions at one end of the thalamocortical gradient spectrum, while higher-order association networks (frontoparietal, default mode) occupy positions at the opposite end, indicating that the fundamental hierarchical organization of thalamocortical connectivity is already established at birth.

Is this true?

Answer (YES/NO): NO